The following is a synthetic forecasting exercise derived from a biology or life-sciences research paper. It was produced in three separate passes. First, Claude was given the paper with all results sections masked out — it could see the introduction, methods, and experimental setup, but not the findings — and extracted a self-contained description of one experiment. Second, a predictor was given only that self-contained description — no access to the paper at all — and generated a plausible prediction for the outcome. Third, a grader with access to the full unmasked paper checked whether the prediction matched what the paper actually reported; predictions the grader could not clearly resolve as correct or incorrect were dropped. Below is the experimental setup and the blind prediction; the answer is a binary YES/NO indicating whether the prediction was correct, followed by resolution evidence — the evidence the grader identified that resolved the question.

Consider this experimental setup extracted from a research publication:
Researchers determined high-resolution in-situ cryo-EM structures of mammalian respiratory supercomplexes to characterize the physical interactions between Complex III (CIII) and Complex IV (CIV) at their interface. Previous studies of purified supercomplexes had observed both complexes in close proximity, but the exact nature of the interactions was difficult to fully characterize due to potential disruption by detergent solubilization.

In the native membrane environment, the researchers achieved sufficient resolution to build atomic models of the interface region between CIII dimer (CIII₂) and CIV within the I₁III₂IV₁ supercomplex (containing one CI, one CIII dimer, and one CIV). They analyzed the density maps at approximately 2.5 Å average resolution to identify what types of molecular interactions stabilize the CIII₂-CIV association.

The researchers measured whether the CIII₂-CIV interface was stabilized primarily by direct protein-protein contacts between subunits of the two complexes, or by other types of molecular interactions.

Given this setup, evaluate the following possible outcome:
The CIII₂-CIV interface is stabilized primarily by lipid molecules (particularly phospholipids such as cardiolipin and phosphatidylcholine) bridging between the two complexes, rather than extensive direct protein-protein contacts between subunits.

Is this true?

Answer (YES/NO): YES